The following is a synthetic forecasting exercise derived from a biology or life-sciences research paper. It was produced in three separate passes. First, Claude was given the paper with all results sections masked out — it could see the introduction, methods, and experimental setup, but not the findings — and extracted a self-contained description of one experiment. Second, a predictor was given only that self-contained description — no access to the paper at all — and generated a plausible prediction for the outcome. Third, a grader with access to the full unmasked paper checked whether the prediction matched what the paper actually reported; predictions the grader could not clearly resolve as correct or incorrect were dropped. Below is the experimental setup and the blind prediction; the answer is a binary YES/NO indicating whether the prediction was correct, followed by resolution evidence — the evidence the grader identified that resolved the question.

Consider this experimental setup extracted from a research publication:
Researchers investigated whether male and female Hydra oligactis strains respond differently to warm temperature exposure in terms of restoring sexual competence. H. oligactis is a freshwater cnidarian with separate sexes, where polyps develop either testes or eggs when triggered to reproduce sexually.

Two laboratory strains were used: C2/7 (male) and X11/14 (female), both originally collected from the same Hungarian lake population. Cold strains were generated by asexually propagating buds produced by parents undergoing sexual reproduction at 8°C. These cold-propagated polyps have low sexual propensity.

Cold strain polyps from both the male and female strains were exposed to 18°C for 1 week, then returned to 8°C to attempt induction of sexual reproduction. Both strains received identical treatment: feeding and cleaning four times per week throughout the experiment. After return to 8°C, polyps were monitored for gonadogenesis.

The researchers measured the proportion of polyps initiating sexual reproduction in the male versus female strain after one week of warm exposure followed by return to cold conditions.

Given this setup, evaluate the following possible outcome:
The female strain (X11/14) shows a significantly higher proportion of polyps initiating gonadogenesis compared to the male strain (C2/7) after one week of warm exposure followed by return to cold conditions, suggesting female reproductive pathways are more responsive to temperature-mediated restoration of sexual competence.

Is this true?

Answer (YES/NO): YES